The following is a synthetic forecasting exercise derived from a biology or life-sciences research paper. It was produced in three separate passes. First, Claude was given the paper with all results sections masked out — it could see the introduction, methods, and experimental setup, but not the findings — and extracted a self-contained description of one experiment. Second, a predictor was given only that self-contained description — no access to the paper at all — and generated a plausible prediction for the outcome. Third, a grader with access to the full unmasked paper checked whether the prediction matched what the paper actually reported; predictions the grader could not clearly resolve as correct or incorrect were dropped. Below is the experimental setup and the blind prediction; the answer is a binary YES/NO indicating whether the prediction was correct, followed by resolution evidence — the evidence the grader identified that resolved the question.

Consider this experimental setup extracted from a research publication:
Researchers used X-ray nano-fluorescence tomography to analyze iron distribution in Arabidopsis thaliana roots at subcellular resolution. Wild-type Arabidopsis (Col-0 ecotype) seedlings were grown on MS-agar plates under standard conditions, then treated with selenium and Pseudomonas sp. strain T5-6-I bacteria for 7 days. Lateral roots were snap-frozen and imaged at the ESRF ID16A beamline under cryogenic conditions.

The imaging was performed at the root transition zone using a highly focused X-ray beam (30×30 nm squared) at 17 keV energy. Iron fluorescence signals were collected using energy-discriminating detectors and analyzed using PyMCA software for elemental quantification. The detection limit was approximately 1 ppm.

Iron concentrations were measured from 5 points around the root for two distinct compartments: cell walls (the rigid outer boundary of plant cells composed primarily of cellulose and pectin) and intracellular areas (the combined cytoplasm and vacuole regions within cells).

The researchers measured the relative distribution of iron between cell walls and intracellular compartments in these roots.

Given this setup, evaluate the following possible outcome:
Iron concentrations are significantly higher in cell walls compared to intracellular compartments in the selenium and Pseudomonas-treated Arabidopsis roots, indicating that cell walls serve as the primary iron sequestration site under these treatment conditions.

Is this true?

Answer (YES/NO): YES